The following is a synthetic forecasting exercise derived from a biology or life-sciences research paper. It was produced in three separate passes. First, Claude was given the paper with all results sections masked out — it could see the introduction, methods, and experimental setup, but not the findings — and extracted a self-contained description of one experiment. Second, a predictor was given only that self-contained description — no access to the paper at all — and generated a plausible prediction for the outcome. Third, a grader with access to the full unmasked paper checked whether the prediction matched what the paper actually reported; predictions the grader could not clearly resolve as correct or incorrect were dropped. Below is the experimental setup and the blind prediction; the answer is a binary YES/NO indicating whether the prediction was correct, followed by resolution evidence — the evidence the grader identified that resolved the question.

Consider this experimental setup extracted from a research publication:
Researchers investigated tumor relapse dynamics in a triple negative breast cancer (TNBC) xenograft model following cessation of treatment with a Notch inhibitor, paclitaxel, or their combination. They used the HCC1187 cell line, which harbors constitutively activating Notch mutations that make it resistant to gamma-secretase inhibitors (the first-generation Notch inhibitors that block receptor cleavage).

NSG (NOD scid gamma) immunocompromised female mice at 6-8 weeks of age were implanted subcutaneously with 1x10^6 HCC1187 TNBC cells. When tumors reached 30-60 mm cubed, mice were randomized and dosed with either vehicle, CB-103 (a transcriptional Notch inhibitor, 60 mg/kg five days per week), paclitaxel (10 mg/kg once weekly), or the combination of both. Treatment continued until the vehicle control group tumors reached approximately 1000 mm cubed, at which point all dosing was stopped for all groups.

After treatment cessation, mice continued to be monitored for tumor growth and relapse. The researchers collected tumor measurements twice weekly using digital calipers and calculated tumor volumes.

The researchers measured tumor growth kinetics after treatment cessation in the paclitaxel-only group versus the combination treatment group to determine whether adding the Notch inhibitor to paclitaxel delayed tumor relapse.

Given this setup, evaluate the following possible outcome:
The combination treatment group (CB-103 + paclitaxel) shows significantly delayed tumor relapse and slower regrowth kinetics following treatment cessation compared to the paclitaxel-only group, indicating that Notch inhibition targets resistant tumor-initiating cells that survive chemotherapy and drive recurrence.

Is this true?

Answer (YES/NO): YES